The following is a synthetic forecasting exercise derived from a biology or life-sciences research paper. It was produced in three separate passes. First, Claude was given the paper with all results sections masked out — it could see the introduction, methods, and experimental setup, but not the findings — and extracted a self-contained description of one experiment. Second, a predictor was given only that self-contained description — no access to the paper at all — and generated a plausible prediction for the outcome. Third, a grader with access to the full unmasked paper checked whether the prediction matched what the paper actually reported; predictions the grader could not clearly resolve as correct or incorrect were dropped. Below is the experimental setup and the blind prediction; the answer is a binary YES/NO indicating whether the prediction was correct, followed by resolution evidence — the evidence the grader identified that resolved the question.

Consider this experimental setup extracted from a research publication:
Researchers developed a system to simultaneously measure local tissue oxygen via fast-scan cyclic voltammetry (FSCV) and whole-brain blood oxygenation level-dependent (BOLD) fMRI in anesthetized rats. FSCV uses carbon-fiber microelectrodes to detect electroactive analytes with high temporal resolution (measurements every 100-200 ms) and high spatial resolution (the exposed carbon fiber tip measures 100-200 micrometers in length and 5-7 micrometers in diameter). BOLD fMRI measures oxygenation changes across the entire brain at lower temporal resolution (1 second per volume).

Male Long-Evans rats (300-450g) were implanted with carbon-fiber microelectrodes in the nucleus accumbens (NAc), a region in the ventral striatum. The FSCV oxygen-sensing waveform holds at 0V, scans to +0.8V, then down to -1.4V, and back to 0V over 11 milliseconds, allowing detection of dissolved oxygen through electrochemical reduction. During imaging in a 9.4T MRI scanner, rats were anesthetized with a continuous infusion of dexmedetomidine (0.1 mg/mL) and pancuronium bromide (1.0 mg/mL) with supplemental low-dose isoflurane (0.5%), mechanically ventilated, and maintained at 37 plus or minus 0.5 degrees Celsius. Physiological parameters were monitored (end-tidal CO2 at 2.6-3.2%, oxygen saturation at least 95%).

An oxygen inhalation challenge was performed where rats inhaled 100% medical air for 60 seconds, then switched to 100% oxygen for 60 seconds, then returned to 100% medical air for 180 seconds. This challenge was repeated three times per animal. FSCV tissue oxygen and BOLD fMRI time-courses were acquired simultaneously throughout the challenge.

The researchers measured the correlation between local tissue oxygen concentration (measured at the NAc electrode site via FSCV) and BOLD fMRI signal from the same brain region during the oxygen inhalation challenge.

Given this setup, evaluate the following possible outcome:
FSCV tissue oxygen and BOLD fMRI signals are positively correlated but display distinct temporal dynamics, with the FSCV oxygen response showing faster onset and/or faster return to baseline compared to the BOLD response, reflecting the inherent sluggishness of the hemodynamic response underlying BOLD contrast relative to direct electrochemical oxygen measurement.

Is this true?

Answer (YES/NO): YES